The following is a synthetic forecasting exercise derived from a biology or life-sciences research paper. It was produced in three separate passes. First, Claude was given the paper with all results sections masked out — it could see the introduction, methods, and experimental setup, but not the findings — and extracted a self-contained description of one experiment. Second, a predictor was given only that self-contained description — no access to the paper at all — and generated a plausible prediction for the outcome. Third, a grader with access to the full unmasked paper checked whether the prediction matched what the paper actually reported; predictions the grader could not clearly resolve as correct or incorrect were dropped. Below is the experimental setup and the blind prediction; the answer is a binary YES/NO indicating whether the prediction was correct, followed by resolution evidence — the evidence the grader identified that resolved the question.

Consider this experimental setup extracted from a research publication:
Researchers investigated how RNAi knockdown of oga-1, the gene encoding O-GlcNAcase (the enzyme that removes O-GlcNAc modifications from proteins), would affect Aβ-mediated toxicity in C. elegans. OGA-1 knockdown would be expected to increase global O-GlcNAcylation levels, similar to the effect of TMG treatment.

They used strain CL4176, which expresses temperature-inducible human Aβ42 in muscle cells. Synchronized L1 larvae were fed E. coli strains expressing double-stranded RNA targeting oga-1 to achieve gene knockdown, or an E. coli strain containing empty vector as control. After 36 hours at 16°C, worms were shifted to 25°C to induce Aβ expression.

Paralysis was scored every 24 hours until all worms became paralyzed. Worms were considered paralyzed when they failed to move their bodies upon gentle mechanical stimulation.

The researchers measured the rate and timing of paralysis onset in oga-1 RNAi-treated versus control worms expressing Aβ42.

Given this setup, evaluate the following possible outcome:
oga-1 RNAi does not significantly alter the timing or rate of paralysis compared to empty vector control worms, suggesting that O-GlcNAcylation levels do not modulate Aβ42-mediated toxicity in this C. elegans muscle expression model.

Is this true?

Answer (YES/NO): NO